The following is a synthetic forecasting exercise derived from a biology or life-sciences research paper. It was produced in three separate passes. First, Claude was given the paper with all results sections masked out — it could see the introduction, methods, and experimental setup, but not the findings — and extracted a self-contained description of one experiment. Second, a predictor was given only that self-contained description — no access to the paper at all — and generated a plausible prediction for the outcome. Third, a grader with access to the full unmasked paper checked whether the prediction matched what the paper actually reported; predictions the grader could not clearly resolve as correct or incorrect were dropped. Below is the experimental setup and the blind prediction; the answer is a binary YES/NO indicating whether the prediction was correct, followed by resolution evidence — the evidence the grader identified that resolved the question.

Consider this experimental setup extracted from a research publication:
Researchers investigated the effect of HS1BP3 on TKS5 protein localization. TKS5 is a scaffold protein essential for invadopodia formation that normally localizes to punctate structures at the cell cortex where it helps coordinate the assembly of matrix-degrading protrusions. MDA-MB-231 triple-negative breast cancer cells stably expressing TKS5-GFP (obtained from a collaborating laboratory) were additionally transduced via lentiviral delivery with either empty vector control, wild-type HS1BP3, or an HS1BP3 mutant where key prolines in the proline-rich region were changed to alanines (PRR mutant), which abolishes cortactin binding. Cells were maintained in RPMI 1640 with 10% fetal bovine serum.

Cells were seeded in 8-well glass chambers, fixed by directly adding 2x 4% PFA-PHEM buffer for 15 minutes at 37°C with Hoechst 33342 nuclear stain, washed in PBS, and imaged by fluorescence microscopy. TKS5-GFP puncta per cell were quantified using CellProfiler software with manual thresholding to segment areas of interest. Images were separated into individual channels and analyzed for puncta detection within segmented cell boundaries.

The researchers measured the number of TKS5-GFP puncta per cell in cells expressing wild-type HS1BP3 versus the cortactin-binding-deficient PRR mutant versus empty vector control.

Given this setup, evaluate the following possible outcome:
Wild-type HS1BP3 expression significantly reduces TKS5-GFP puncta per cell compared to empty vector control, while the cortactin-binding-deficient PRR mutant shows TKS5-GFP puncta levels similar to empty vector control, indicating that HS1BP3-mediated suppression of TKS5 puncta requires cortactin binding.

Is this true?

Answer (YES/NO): NO